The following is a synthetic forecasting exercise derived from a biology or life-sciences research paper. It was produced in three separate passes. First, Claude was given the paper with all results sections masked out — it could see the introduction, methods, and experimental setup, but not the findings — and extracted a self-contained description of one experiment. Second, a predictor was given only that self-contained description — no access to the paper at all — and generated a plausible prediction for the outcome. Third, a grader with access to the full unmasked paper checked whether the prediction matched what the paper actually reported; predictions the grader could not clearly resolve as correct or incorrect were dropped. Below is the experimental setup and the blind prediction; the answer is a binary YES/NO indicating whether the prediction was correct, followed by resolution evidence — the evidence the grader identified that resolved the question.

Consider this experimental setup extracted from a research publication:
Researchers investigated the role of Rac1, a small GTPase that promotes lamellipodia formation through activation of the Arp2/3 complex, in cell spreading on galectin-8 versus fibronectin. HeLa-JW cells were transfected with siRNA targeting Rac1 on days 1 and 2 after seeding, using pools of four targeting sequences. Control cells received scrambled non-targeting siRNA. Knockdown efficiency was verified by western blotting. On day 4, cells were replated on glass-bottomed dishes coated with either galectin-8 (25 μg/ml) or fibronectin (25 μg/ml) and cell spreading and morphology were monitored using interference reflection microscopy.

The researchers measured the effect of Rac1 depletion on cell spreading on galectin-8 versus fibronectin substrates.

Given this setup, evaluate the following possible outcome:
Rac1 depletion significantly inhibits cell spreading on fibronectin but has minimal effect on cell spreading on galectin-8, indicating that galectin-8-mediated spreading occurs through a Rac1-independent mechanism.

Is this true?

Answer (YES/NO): YES